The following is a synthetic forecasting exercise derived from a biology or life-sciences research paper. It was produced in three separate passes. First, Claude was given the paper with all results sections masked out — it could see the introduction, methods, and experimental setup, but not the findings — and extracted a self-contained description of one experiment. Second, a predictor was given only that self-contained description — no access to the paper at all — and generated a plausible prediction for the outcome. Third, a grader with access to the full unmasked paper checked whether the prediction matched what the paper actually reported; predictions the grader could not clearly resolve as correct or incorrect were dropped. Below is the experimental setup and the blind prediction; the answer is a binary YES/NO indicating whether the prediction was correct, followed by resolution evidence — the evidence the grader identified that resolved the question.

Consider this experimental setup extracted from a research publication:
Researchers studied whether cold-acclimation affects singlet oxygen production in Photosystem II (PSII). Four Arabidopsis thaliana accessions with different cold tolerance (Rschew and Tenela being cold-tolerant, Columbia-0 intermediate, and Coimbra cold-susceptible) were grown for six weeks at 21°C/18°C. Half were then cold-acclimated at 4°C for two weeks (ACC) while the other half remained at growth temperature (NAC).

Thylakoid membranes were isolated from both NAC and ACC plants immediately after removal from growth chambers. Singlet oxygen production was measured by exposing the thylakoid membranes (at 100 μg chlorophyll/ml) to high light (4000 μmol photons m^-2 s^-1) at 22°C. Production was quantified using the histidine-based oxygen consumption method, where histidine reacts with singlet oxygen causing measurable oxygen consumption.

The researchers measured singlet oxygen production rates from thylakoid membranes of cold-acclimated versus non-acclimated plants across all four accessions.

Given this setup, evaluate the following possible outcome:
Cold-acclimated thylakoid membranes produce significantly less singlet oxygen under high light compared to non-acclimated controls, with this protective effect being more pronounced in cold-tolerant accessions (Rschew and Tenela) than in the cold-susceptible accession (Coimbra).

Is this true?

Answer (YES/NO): NO